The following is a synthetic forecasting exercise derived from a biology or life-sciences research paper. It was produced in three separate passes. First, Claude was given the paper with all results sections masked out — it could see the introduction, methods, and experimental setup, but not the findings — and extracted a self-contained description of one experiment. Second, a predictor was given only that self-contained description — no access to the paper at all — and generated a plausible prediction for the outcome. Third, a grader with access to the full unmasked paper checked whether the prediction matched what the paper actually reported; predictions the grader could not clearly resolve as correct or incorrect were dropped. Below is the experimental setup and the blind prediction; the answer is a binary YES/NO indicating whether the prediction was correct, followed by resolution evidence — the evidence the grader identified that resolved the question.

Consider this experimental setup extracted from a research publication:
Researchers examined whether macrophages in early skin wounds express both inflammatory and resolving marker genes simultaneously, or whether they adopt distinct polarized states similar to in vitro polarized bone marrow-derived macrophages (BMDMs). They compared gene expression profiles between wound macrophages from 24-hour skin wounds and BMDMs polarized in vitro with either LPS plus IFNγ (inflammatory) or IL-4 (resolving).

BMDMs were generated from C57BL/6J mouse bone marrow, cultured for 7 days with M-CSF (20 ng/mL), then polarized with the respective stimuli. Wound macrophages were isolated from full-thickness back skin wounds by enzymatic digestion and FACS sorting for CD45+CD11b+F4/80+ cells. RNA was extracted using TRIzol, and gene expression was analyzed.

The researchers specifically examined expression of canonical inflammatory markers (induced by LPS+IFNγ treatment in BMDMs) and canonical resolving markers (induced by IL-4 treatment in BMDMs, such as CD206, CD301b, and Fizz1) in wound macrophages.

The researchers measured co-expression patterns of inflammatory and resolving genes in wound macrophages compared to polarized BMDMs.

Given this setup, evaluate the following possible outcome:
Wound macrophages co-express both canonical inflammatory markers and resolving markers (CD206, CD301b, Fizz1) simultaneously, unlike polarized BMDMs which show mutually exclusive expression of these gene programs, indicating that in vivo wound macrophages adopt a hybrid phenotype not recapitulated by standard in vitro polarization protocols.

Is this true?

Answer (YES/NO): YES